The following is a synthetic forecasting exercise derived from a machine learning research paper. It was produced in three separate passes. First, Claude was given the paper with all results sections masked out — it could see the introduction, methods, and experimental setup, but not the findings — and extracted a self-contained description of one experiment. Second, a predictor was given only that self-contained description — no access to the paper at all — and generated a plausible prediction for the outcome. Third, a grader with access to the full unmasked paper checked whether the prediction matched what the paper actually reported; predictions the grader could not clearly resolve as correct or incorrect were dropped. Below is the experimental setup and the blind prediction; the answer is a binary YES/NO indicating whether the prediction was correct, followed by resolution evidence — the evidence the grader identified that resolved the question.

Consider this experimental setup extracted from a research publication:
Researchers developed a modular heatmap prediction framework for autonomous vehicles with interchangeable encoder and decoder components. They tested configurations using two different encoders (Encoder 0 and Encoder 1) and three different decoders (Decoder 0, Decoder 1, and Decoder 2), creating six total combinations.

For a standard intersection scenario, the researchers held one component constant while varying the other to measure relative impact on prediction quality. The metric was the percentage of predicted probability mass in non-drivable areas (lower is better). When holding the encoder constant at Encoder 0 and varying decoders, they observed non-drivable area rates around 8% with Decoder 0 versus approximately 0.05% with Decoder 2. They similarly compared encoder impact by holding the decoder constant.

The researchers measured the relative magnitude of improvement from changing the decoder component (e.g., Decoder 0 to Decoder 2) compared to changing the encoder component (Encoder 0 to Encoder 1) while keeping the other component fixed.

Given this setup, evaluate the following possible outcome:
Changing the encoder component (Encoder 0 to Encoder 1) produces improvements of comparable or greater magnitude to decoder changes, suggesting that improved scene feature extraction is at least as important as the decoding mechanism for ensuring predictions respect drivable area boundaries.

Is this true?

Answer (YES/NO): NO